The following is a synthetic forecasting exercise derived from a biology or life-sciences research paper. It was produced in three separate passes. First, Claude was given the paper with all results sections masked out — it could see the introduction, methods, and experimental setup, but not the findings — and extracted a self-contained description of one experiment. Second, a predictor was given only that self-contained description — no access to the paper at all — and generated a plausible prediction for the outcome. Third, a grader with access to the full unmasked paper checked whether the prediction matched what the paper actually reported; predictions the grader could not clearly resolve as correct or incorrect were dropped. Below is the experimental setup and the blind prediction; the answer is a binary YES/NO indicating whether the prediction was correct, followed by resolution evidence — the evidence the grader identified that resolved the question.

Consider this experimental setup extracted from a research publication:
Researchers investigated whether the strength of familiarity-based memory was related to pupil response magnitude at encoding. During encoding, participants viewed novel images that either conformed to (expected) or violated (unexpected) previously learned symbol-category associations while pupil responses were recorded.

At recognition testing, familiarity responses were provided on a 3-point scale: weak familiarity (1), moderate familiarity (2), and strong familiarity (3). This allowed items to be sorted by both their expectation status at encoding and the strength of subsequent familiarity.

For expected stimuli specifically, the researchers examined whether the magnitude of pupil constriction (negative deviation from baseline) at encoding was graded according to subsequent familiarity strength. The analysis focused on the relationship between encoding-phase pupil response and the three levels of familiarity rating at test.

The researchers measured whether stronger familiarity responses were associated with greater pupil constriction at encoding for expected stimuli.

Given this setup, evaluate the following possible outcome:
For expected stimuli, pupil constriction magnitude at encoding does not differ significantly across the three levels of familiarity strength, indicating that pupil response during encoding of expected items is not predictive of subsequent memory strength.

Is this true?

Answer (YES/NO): NO